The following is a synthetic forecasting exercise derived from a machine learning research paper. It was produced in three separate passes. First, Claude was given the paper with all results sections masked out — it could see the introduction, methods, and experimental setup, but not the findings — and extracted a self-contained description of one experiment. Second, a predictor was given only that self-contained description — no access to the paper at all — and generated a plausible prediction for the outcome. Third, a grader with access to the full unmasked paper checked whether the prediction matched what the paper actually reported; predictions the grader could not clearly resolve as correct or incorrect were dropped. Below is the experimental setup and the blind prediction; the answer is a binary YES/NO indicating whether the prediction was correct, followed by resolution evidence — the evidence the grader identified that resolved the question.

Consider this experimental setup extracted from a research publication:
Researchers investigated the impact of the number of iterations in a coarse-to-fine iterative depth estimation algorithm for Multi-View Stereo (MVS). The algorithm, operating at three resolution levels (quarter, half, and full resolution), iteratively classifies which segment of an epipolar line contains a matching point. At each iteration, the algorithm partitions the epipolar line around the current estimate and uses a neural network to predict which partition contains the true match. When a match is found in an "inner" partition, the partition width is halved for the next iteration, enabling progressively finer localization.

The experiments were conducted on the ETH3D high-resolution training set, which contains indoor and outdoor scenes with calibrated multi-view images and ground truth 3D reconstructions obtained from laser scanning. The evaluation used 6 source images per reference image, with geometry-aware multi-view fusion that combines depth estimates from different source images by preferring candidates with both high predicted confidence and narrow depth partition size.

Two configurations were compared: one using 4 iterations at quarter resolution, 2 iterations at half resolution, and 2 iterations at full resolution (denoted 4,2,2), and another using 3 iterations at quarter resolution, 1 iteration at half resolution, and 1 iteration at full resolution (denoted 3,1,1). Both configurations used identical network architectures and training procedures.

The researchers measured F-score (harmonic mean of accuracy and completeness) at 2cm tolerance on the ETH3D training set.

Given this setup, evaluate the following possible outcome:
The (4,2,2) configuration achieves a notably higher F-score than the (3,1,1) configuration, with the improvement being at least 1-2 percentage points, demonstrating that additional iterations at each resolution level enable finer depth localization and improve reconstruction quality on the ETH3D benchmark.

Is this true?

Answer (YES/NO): YES